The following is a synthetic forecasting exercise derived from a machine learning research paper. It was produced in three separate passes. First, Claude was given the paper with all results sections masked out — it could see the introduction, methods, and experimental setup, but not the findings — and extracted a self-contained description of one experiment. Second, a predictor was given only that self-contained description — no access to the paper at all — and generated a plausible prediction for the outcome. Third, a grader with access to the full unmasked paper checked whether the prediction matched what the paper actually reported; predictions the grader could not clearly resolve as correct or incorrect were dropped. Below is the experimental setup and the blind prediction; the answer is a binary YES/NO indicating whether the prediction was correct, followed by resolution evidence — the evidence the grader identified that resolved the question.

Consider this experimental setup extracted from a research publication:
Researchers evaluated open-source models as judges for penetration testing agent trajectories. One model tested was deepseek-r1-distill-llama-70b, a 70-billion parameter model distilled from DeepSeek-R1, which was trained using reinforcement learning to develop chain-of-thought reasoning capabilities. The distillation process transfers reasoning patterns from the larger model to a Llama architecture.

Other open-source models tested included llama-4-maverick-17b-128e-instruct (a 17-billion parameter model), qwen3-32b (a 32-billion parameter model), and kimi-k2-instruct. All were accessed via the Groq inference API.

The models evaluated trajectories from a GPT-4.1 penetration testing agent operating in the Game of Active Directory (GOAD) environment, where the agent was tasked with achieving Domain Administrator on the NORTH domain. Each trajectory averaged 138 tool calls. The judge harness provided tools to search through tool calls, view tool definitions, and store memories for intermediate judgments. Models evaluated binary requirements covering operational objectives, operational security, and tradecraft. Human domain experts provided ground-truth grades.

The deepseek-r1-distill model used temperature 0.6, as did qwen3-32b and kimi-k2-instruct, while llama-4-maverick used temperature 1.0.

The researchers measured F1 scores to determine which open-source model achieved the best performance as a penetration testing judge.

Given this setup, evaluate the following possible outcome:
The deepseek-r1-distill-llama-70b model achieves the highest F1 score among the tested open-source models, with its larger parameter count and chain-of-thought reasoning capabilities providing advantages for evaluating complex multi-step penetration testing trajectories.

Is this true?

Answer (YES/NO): NO